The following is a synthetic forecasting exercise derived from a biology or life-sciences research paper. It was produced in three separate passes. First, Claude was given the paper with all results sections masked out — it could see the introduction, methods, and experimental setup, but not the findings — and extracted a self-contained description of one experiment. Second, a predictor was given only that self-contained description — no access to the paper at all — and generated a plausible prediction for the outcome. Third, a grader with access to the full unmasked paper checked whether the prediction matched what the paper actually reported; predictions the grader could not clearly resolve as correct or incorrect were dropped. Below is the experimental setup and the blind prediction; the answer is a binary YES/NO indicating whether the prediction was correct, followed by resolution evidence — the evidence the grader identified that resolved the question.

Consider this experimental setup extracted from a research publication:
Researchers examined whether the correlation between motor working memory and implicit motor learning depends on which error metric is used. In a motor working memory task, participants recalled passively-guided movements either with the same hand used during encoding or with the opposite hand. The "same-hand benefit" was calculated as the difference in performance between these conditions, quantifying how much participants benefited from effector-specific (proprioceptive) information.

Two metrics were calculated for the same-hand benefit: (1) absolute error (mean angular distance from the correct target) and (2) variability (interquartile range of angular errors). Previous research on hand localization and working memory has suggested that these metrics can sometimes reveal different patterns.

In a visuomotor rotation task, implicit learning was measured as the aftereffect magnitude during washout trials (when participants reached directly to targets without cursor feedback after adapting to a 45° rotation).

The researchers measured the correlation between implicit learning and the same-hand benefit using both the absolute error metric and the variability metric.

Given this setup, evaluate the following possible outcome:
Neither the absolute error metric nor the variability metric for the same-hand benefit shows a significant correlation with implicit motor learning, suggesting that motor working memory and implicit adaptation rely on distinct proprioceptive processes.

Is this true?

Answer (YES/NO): NO